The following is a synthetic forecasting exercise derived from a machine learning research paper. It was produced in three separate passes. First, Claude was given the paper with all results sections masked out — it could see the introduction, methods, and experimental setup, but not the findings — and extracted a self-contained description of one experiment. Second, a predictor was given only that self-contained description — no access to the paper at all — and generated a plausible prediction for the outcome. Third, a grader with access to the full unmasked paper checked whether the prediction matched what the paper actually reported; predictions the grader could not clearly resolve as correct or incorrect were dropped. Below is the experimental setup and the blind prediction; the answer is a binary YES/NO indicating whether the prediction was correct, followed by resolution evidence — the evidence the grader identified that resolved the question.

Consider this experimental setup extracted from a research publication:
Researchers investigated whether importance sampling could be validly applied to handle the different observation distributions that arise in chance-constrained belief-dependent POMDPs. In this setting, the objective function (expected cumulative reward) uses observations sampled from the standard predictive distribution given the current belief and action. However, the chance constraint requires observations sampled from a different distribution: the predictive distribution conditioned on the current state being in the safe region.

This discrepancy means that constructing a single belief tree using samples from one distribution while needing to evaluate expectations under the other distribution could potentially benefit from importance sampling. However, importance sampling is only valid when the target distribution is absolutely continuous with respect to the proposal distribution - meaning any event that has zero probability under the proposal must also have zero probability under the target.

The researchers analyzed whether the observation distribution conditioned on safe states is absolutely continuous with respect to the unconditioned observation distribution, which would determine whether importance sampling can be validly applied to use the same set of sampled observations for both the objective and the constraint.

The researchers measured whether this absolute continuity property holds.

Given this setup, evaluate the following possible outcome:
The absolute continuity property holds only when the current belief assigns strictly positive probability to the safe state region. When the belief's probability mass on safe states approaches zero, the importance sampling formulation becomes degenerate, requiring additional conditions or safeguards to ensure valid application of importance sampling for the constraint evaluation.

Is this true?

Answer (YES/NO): NO